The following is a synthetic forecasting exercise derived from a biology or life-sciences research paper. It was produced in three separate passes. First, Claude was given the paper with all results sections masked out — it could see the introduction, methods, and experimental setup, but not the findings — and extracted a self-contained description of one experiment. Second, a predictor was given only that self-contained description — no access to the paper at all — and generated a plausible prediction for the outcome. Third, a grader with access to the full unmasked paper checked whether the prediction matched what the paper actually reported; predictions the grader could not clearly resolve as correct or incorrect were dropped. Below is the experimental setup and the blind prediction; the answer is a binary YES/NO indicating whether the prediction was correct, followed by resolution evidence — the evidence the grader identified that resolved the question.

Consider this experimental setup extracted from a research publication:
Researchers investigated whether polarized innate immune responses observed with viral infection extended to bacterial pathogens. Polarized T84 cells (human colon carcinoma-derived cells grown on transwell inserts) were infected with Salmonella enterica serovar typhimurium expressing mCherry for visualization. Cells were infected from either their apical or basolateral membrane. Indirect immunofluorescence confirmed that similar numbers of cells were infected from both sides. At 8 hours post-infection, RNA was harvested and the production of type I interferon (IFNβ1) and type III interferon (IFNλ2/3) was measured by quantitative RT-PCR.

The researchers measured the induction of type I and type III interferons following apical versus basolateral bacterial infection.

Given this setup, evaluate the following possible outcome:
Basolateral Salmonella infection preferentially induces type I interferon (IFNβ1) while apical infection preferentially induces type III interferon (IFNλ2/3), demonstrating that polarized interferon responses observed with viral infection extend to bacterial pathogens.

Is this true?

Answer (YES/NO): NO